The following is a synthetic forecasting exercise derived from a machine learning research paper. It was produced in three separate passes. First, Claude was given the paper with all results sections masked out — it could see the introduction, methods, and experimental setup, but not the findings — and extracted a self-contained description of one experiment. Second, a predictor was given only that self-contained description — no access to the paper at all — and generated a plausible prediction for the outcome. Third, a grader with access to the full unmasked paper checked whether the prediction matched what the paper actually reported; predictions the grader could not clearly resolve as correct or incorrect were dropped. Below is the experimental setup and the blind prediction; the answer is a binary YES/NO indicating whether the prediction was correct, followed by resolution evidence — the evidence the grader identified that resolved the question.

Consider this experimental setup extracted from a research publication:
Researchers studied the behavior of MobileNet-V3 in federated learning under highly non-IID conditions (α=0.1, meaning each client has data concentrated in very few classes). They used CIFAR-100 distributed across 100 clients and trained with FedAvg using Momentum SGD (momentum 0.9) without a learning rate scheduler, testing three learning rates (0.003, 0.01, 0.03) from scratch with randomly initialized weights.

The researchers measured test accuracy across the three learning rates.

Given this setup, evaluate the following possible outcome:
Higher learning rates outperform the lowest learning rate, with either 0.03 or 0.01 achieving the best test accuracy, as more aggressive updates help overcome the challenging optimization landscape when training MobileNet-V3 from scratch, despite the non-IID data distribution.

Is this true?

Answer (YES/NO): YES